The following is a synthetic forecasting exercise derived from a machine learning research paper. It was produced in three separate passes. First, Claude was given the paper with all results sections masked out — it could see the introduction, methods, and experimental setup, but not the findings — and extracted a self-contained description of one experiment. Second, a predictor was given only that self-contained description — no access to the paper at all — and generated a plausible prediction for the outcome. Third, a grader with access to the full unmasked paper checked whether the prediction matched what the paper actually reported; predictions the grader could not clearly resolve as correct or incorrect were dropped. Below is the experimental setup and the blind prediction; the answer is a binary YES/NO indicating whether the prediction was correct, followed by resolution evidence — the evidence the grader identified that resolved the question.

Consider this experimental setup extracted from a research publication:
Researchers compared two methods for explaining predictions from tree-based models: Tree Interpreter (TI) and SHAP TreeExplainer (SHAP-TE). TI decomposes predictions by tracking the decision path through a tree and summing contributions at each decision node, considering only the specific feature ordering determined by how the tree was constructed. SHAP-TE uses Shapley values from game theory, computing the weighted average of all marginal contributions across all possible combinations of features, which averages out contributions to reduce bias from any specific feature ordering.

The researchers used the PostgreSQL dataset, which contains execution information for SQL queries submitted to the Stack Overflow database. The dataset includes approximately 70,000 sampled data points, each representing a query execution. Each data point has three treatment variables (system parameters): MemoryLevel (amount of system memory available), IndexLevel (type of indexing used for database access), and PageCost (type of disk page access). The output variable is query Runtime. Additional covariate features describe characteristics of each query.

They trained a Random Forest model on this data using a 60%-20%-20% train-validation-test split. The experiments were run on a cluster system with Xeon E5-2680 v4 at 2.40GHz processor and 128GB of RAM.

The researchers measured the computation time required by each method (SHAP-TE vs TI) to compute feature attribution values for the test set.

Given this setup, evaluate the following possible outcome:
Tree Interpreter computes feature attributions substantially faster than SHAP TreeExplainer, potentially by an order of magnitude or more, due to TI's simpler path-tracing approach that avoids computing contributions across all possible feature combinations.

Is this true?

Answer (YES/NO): YES